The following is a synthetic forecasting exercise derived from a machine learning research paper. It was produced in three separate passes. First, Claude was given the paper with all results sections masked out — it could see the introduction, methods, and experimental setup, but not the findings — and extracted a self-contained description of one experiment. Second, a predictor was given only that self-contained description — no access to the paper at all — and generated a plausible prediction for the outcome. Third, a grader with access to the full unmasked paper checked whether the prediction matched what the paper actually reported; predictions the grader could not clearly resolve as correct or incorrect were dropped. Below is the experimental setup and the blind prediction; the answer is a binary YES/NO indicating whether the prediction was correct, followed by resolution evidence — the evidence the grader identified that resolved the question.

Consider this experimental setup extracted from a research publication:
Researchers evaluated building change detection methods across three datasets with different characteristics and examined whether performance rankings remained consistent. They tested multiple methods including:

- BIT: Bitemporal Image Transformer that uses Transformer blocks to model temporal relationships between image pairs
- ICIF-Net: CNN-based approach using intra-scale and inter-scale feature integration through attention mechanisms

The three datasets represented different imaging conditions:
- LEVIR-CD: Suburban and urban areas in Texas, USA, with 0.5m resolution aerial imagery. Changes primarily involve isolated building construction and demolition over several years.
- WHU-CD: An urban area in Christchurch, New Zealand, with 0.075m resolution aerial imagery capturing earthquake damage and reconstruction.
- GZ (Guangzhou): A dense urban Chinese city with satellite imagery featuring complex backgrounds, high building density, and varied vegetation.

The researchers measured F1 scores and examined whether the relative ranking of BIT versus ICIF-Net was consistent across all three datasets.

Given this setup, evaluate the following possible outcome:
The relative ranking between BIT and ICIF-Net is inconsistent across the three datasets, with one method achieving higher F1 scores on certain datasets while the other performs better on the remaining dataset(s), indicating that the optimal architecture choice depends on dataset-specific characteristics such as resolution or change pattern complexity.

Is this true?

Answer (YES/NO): NO